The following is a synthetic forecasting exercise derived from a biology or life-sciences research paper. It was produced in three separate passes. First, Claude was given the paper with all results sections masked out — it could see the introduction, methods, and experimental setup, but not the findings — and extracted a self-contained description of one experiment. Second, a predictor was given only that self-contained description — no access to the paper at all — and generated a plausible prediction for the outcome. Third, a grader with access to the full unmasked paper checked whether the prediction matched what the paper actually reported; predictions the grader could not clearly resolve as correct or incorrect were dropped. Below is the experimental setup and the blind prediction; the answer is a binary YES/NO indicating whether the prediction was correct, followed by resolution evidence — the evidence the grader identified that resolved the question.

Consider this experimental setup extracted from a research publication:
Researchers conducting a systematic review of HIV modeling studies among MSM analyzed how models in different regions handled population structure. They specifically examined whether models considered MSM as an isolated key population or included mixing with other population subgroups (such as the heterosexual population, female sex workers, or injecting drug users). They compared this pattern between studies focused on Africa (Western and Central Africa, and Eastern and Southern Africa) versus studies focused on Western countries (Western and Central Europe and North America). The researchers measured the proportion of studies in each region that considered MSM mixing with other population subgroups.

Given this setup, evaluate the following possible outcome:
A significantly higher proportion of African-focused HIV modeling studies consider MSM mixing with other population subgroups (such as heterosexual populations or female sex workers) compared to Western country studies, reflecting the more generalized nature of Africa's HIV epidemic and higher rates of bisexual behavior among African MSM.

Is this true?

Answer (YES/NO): YES